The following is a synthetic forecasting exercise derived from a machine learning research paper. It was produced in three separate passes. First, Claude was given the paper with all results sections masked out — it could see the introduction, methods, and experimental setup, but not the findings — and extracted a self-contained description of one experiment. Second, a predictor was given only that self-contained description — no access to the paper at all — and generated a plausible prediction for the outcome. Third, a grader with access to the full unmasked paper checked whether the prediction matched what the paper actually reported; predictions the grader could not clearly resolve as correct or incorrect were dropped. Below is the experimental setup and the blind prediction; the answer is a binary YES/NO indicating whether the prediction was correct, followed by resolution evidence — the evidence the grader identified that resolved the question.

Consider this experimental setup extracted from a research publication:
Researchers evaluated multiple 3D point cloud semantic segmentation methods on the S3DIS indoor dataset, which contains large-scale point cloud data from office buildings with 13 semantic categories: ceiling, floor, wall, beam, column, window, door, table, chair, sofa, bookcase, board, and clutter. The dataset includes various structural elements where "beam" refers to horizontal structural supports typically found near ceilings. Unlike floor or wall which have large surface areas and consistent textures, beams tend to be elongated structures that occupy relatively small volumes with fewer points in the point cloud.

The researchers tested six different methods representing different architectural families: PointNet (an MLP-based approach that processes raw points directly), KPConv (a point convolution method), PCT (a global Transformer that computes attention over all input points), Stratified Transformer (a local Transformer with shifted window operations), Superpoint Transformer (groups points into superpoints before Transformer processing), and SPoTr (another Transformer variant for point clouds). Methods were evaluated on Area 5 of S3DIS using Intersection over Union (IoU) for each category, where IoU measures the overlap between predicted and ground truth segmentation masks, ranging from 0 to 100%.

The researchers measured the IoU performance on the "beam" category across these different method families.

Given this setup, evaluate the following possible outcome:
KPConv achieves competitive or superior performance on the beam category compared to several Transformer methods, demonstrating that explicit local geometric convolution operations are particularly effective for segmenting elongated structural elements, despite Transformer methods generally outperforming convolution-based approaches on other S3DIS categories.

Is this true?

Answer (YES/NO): NO